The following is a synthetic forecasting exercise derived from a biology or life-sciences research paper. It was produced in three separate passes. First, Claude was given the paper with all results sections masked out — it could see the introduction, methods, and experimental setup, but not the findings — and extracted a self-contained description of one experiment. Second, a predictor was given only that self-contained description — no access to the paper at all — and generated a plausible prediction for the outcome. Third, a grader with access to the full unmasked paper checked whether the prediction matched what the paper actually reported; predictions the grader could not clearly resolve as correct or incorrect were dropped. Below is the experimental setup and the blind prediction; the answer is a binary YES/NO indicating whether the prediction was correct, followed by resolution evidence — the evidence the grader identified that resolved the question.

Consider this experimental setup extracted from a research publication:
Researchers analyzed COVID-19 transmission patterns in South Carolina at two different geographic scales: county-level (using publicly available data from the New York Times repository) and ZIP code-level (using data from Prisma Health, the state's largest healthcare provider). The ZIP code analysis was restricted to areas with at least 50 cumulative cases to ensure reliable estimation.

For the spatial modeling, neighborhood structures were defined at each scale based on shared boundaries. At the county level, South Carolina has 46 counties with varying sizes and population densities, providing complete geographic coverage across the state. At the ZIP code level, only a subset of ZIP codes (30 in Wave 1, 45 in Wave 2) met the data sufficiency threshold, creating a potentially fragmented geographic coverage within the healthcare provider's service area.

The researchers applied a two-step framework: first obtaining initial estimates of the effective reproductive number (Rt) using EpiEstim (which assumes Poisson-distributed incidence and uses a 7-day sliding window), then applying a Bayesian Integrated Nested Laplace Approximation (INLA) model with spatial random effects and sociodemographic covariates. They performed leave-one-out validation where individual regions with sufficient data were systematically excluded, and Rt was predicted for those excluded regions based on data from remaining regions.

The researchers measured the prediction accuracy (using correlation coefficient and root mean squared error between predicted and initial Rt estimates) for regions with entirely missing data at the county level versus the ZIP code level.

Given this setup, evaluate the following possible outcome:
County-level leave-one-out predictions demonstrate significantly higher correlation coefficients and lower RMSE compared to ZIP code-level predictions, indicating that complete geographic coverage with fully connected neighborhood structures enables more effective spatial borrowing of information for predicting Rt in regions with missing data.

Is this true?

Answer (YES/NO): NO